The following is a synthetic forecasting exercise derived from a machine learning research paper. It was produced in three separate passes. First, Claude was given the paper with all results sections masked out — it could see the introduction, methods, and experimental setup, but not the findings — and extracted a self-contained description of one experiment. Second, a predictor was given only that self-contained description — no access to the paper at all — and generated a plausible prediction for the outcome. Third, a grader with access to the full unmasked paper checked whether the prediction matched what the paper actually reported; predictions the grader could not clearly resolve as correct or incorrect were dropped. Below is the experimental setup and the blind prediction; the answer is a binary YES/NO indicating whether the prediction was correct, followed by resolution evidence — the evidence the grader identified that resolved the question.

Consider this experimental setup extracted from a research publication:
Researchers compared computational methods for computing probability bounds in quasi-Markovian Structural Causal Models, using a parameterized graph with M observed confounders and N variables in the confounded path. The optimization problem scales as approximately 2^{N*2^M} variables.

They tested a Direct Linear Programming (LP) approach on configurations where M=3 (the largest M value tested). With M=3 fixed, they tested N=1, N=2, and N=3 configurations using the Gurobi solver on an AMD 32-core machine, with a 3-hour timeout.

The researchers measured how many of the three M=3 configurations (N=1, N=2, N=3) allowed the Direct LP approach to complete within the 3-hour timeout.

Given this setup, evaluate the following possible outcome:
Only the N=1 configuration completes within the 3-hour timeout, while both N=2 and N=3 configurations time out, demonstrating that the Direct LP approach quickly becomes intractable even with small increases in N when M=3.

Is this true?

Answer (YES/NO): YES